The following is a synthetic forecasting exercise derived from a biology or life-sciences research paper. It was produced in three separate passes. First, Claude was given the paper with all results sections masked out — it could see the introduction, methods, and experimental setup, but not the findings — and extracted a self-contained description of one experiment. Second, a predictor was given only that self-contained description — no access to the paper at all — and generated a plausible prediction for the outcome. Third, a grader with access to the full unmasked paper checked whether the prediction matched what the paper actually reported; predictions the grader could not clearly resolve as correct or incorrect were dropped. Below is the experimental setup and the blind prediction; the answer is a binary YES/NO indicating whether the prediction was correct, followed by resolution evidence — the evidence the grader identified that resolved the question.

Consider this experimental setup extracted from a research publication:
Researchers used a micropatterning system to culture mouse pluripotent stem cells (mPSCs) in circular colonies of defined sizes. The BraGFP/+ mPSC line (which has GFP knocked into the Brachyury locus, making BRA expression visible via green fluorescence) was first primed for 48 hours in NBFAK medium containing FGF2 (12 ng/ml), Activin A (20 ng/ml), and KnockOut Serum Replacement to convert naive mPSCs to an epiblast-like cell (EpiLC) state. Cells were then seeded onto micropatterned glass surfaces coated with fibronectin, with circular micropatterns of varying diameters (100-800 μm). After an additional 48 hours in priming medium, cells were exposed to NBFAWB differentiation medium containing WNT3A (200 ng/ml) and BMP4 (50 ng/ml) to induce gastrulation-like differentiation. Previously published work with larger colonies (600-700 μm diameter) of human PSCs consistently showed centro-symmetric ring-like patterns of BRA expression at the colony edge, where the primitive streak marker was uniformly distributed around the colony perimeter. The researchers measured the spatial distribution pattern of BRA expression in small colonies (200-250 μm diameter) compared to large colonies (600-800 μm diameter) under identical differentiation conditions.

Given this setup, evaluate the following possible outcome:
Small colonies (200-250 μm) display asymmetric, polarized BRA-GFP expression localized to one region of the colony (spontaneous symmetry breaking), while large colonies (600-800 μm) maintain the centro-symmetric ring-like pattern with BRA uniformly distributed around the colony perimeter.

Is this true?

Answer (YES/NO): YES